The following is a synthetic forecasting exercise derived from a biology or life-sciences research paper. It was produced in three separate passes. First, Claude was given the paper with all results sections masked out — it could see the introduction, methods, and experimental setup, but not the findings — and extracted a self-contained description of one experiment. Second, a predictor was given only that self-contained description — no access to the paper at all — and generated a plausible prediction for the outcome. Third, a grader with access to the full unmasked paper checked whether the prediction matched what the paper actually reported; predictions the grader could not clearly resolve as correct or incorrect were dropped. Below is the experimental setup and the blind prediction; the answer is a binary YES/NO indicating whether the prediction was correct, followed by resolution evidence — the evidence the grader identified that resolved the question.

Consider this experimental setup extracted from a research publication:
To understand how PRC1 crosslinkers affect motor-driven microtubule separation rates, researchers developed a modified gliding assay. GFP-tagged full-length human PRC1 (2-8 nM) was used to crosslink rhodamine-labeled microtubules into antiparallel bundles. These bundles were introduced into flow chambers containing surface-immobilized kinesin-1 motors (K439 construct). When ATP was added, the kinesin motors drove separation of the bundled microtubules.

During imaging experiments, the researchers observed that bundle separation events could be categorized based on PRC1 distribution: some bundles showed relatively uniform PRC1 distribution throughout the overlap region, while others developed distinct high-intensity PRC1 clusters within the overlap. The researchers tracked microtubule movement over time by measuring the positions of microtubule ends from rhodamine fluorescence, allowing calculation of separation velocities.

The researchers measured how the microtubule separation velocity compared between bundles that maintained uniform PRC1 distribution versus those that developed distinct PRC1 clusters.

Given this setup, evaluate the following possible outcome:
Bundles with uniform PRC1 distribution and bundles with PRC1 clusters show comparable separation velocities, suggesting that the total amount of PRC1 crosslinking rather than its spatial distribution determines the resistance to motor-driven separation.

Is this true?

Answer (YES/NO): NO